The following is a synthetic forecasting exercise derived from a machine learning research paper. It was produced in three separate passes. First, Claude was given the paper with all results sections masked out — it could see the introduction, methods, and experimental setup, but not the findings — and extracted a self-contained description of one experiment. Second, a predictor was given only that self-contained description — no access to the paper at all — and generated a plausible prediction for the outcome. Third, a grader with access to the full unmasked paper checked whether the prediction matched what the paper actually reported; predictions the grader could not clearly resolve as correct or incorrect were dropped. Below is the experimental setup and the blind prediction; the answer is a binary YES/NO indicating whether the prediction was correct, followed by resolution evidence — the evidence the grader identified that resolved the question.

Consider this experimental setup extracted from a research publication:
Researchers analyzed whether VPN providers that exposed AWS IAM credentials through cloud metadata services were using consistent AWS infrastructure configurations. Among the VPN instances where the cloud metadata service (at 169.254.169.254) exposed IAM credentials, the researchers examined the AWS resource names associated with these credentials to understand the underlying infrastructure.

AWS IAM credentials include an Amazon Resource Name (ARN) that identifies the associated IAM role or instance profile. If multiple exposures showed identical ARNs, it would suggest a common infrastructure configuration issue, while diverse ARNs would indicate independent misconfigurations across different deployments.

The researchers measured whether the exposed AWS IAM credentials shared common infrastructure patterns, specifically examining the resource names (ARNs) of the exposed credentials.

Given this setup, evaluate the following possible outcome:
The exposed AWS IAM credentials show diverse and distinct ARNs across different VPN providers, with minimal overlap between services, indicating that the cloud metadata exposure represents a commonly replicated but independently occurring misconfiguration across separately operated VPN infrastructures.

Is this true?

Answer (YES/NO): NO